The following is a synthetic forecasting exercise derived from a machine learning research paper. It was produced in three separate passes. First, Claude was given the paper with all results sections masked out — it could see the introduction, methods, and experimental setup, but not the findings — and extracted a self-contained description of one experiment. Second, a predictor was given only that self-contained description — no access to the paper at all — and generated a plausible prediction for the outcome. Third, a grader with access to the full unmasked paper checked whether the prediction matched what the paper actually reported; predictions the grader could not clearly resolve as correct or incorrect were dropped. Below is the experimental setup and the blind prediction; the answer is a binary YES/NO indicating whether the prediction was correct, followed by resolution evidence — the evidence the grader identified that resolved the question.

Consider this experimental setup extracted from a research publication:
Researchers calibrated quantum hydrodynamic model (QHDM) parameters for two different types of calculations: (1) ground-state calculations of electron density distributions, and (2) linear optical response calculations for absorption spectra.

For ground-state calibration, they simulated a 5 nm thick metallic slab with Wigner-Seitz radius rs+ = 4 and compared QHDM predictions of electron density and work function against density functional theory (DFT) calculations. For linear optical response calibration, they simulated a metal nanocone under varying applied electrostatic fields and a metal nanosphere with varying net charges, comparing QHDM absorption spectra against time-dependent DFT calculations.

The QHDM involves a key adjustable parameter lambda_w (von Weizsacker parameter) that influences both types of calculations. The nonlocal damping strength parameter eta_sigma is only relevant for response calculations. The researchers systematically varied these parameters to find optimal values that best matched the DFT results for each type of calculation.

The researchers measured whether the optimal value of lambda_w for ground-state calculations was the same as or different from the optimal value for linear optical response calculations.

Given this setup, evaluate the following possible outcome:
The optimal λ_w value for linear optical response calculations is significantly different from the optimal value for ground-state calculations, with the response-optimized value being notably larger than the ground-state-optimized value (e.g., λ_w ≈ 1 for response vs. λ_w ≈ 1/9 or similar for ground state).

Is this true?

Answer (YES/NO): NO